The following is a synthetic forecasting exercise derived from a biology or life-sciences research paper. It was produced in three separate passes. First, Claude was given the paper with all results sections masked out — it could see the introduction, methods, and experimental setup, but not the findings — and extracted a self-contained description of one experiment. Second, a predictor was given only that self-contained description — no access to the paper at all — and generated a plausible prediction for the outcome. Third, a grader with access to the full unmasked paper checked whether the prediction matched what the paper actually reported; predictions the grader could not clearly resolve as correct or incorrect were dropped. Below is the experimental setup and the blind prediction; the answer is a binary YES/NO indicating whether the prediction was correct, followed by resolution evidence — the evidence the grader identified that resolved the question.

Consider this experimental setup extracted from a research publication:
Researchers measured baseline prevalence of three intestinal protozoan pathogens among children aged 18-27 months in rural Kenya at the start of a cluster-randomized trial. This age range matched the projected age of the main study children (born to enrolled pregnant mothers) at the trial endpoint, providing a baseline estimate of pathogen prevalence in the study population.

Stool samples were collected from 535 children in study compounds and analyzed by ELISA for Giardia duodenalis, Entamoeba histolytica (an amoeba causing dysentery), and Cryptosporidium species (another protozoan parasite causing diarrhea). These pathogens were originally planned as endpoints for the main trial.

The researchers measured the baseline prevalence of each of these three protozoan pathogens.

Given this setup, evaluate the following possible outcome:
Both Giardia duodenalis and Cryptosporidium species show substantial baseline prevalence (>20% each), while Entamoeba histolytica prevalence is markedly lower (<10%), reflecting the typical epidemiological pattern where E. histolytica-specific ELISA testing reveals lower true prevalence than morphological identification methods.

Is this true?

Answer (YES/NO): NO